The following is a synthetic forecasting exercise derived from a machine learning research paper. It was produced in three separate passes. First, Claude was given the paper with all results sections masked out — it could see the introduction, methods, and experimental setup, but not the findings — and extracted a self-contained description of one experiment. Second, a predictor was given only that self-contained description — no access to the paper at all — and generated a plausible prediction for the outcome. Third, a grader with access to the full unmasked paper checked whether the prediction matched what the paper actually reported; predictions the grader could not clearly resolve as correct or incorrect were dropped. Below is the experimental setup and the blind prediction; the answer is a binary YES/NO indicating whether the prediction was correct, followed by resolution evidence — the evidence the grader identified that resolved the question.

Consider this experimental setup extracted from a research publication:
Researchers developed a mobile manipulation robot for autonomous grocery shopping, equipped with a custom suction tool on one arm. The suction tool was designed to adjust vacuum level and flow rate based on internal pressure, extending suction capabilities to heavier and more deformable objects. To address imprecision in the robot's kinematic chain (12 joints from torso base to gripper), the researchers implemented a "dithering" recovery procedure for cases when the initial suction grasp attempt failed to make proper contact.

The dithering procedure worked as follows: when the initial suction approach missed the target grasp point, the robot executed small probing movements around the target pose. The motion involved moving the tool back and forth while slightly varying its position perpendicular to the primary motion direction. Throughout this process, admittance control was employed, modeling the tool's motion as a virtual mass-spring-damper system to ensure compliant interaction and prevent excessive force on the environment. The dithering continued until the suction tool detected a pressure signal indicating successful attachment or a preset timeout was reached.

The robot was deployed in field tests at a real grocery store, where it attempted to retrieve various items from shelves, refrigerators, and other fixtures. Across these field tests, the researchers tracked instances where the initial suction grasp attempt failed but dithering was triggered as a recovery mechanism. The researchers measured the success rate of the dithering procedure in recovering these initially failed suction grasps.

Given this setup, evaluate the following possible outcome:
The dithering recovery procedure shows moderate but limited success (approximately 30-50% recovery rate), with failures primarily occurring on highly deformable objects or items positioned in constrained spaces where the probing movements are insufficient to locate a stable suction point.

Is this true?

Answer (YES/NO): NO